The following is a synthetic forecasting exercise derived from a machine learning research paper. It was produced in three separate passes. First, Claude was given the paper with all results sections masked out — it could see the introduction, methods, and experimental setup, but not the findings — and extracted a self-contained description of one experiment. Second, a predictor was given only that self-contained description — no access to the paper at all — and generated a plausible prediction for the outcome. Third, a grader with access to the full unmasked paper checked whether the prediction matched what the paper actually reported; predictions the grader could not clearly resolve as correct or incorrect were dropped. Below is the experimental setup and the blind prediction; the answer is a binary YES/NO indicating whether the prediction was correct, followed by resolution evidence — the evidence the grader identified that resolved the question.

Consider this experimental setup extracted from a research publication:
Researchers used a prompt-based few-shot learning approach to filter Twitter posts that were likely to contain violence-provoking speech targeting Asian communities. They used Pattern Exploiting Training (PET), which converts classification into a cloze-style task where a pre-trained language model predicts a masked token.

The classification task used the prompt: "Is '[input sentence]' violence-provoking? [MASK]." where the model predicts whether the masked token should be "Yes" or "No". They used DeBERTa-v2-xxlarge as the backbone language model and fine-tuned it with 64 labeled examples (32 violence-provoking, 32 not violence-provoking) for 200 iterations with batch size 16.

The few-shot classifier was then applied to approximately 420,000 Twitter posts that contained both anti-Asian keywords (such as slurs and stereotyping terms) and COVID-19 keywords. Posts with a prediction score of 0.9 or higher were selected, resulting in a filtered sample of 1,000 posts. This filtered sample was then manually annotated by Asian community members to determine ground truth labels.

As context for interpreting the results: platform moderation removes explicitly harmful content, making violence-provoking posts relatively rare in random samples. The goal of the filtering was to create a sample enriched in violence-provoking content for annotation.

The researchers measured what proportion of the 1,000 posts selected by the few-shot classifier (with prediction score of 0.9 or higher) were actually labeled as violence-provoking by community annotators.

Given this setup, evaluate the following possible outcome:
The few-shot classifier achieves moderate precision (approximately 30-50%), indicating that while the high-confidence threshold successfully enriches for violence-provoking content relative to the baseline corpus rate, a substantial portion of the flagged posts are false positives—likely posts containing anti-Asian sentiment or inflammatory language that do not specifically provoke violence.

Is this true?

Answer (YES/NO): NO